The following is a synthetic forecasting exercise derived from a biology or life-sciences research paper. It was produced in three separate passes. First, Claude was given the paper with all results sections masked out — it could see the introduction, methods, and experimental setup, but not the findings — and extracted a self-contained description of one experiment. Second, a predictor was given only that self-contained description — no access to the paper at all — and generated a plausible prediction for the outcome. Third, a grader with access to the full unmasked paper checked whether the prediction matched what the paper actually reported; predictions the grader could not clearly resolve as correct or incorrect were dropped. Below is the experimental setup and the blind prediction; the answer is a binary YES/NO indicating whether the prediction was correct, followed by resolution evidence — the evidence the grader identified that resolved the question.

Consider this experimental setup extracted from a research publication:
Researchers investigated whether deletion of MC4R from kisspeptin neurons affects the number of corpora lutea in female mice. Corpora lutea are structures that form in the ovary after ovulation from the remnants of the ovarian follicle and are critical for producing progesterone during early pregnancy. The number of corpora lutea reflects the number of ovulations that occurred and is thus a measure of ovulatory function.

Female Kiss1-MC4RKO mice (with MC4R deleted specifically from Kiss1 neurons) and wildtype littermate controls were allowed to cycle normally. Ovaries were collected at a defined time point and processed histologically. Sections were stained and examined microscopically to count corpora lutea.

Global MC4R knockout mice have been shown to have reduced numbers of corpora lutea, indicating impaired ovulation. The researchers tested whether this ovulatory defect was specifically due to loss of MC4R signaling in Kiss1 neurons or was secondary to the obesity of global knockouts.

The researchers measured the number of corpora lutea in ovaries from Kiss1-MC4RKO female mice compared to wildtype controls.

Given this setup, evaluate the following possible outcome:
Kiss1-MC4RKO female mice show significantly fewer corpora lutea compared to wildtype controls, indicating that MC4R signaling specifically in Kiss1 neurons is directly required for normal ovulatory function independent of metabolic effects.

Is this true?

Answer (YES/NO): YES